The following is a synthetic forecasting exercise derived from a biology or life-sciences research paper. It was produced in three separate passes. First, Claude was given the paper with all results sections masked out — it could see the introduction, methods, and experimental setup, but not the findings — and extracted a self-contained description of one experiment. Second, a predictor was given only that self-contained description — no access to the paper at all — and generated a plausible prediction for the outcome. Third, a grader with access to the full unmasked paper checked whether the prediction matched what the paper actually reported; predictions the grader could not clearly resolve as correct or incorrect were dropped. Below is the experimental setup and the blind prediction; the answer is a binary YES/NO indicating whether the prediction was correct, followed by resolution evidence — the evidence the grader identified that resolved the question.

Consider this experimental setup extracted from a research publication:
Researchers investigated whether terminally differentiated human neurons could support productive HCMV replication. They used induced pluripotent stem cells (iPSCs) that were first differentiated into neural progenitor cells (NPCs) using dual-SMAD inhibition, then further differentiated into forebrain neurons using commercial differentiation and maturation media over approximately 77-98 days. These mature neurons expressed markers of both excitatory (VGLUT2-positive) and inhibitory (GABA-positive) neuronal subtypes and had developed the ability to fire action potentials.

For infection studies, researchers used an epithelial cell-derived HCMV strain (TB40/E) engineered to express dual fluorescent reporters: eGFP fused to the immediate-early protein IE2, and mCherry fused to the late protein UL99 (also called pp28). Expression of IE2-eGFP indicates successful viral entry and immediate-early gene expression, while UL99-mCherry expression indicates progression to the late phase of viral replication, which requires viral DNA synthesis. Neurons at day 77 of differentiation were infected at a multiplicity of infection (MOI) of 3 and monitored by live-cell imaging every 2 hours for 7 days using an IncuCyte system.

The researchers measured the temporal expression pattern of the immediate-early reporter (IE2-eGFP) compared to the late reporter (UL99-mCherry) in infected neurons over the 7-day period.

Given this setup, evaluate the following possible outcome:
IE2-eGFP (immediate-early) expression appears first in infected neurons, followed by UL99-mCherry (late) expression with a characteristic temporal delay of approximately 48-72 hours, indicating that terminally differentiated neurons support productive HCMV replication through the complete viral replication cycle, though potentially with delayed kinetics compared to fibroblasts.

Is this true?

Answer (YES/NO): NO